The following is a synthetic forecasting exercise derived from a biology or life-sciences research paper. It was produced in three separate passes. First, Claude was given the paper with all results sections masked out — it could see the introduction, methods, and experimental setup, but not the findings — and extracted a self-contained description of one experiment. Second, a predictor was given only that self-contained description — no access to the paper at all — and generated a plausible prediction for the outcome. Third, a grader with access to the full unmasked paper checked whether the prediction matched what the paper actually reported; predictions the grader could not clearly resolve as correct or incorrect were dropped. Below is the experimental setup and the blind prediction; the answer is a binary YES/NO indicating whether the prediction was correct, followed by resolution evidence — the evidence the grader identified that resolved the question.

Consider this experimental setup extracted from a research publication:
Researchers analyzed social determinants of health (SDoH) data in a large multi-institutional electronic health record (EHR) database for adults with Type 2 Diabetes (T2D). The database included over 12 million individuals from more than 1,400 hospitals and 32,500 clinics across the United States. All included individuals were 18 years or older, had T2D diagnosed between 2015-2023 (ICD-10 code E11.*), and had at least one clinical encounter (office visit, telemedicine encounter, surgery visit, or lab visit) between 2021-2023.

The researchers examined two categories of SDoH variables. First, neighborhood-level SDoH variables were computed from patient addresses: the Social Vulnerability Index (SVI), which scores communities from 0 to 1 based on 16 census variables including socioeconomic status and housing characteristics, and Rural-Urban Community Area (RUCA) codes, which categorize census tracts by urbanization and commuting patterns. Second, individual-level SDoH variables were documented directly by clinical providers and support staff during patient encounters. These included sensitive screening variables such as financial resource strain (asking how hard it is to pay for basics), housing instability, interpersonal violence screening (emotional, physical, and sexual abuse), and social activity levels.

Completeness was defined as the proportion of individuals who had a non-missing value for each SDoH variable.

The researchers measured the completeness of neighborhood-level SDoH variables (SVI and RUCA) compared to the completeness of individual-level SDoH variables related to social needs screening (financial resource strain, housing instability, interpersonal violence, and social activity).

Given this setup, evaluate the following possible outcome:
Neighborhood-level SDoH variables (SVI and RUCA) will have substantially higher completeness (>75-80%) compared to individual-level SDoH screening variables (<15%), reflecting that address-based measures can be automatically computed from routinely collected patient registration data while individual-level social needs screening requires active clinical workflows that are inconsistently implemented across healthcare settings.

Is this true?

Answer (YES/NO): NO